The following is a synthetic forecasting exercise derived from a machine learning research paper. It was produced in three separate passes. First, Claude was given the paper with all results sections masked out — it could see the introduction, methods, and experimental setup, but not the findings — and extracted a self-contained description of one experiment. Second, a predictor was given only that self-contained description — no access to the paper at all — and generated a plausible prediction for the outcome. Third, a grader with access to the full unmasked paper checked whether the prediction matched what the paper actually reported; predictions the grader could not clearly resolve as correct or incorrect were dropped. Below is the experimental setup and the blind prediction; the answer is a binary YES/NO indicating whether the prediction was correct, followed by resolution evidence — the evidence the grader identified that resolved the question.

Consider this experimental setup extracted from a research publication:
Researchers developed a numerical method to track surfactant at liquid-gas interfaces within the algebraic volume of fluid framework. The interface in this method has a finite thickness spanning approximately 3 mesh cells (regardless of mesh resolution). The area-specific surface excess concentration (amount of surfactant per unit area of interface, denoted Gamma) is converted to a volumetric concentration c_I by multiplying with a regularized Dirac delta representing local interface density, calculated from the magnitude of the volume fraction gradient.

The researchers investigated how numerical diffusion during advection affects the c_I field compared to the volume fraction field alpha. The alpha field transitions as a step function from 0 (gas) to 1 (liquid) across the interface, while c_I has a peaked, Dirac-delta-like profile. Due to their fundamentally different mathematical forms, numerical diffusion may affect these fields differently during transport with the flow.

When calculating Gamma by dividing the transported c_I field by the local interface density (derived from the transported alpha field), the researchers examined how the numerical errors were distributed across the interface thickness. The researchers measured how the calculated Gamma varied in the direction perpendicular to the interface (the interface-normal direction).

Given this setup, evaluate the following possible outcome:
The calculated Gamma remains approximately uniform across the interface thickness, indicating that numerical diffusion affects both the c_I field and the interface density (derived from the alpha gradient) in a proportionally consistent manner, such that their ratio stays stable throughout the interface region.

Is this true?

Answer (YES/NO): NO